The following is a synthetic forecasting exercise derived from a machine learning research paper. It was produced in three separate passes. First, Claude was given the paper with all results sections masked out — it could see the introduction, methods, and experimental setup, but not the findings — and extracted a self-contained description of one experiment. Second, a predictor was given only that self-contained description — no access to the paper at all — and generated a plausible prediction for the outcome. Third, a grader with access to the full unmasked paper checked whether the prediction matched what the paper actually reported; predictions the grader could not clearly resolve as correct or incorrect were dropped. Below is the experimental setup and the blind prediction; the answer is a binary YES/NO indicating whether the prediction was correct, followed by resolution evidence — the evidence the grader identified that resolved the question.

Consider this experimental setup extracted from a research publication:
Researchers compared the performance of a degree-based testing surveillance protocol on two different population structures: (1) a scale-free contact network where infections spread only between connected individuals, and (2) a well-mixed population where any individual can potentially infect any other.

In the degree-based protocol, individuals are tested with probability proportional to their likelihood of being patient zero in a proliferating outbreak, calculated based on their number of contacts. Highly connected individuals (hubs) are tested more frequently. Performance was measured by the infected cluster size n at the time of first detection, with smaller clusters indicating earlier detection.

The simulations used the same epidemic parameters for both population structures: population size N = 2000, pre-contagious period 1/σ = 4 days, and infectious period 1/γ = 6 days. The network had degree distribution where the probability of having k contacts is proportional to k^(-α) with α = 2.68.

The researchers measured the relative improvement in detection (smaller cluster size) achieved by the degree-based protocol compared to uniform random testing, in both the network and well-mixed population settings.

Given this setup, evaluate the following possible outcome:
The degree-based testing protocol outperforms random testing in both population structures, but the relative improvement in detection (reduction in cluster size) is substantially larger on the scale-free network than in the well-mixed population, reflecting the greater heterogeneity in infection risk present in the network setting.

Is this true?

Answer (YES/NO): NO